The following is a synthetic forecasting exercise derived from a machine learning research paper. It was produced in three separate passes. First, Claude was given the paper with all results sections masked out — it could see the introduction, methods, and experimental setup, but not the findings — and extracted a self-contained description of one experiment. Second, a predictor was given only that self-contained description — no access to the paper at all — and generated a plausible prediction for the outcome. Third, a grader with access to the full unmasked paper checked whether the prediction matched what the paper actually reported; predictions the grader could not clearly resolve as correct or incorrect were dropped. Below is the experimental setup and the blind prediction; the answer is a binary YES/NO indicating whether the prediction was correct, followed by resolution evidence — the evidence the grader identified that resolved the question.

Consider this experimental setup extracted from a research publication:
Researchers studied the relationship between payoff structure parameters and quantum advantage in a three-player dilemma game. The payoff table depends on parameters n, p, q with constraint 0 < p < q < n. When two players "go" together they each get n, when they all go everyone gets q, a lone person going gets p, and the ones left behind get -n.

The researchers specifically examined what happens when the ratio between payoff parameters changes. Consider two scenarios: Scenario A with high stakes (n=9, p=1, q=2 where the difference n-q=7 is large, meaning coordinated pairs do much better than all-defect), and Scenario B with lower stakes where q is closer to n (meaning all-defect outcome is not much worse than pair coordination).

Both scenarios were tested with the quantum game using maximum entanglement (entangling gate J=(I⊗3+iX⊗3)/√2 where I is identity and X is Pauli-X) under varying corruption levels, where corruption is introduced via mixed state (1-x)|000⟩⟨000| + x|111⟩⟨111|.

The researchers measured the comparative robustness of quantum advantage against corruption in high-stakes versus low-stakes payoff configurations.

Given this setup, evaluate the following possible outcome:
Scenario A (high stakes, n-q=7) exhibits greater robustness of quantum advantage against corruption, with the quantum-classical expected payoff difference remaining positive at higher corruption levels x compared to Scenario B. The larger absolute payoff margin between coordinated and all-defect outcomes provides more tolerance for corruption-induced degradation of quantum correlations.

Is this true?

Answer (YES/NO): YES